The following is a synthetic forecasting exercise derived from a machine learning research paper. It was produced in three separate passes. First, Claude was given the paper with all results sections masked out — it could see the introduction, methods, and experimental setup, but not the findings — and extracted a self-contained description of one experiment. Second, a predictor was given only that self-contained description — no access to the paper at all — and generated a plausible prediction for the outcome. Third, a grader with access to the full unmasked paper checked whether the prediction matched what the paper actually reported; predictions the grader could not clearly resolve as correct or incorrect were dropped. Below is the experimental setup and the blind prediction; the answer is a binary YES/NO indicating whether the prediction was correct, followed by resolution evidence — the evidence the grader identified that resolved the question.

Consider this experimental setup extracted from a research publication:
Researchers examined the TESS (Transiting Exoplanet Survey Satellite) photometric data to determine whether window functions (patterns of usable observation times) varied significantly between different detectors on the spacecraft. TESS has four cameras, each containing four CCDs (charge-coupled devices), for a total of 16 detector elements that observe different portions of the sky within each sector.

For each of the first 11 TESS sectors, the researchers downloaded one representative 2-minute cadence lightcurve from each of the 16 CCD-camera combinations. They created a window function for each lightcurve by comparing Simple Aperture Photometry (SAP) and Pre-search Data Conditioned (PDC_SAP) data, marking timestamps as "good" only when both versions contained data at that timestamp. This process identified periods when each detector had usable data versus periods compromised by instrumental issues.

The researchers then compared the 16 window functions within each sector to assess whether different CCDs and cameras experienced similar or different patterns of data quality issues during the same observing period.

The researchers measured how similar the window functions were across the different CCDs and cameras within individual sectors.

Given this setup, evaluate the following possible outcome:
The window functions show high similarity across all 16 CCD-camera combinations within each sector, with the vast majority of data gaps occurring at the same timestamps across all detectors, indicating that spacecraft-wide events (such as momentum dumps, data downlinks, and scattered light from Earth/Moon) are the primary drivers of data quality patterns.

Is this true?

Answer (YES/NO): YES